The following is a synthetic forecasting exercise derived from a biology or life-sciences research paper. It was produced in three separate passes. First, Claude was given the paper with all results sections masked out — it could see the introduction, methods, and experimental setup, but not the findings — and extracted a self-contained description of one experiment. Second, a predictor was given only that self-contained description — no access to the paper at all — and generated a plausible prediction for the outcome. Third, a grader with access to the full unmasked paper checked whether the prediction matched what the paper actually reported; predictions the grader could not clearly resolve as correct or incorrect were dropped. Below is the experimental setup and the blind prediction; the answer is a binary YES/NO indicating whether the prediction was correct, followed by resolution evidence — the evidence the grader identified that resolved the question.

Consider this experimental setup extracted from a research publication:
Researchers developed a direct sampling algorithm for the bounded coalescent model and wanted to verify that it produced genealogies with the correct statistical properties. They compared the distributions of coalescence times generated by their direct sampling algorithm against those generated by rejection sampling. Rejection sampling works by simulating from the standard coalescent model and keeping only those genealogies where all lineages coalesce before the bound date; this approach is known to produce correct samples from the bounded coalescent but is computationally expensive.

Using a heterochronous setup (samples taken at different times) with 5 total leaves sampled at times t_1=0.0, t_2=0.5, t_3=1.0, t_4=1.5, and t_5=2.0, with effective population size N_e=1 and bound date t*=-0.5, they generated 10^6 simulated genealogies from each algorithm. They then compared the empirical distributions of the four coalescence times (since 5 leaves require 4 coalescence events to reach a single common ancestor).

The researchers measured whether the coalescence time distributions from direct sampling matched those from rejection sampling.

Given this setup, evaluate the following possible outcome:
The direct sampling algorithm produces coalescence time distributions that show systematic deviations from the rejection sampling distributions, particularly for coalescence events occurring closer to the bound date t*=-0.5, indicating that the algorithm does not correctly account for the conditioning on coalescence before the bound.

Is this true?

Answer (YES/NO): NO